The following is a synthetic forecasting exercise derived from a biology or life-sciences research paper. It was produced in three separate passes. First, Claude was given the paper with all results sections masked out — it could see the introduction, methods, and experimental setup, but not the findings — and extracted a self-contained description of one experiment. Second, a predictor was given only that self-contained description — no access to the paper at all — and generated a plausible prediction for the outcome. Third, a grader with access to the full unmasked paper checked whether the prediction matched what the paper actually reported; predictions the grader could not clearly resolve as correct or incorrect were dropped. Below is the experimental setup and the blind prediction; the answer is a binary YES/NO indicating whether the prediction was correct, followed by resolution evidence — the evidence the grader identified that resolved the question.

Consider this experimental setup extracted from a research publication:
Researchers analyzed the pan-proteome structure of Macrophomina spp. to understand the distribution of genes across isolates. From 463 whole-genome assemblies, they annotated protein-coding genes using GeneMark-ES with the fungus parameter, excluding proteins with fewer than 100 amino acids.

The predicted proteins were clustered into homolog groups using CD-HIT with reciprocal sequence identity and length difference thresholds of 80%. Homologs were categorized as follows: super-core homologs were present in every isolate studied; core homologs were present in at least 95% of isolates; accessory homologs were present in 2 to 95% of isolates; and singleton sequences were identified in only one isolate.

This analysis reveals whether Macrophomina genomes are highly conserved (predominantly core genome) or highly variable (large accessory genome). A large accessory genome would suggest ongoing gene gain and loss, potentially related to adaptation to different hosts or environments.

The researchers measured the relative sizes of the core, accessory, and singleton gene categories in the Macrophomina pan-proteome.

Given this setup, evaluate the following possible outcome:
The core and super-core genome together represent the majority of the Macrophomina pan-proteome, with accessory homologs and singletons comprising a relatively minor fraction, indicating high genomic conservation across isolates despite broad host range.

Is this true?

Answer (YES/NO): NO